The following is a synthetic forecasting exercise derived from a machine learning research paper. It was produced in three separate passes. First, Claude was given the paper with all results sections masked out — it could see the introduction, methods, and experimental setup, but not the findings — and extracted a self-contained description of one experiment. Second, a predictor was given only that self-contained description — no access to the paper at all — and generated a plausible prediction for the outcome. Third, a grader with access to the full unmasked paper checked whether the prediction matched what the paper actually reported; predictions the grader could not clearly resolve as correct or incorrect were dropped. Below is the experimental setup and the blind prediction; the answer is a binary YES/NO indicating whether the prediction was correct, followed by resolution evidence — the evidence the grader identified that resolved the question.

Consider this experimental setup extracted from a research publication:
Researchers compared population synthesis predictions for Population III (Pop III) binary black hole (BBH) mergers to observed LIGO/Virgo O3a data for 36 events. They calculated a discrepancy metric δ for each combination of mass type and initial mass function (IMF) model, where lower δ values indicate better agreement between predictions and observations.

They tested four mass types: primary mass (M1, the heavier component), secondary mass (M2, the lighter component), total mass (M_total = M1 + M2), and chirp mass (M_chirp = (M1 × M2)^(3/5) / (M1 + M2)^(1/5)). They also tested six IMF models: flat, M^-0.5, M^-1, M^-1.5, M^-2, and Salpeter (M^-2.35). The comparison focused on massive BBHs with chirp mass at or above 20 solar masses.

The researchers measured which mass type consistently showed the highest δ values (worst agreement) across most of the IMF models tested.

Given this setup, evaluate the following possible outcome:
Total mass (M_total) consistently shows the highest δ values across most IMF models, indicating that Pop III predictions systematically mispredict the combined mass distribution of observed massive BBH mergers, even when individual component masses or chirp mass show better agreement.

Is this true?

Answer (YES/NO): NO